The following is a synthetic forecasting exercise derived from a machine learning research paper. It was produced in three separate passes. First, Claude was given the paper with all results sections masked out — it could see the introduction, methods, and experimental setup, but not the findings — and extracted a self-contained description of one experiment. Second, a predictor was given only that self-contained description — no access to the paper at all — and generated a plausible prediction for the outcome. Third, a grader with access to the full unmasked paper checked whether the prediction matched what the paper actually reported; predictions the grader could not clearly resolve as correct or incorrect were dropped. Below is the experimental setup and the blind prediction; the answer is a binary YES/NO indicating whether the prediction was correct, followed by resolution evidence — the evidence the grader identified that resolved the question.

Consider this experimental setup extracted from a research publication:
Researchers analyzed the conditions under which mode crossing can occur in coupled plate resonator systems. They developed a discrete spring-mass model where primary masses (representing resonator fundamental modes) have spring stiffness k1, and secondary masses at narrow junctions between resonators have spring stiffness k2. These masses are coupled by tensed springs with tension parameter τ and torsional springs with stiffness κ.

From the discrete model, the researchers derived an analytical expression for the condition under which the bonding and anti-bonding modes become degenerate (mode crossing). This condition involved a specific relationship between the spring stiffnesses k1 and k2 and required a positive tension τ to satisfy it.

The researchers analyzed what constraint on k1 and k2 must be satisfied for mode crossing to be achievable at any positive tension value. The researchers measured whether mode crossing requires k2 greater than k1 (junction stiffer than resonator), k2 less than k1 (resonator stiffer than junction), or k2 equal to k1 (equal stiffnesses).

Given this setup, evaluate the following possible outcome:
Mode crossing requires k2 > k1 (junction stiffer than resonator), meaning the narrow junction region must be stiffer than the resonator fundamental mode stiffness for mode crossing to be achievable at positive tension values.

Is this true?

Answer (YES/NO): YES